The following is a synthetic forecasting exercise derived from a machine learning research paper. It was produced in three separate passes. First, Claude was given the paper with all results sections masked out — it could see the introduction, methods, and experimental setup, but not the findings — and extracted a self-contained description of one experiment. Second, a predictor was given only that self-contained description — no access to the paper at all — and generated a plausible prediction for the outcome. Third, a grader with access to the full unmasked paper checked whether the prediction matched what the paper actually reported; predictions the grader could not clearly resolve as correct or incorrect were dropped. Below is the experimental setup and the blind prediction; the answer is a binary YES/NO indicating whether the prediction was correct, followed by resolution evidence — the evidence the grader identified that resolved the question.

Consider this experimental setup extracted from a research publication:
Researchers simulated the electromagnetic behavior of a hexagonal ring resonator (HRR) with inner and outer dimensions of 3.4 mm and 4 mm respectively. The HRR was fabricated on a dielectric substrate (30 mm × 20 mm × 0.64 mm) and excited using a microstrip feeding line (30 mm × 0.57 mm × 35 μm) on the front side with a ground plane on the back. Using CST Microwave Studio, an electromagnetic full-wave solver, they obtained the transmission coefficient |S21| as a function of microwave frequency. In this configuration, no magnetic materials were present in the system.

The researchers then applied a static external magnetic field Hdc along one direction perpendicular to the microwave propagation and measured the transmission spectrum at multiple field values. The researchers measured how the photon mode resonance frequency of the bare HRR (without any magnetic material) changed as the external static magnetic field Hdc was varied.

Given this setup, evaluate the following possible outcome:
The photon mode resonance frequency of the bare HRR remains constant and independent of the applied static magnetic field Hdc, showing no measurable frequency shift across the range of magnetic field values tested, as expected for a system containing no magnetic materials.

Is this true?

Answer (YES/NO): YES